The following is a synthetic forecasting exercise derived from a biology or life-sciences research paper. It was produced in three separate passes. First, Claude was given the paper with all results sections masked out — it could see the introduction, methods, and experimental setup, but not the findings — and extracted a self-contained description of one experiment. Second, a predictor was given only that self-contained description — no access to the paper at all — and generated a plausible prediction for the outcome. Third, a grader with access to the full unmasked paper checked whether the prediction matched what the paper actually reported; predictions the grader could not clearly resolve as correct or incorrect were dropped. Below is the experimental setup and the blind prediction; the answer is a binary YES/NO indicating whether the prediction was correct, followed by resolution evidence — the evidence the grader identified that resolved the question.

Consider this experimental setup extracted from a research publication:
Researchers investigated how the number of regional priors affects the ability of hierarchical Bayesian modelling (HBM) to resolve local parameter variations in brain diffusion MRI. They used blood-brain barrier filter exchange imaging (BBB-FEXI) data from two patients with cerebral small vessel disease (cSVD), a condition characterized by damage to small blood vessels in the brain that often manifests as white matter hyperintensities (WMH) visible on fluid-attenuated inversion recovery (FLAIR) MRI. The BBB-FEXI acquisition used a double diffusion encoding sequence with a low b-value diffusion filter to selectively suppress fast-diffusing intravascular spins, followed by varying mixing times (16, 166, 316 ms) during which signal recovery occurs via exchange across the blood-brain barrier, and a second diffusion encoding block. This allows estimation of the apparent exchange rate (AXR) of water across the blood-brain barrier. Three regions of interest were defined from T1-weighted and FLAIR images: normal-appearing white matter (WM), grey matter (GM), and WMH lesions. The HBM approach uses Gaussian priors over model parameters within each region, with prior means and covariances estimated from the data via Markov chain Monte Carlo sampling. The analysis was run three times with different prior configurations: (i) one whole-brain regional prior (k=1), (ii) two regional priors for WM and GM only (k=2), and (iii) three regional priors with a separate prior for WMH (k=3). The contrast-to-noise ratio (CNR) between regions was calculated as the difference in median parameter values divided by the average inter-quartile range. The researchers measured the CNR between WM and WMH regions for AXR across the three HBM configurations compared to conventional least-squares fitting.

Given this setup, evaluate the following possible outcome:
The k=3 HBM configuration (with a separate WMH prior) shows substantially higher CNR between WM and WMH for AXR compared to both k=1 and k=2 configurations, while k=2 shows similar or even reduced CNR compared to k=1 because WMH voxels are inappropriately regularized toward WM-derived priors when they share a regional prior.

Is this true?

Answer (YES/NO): YES